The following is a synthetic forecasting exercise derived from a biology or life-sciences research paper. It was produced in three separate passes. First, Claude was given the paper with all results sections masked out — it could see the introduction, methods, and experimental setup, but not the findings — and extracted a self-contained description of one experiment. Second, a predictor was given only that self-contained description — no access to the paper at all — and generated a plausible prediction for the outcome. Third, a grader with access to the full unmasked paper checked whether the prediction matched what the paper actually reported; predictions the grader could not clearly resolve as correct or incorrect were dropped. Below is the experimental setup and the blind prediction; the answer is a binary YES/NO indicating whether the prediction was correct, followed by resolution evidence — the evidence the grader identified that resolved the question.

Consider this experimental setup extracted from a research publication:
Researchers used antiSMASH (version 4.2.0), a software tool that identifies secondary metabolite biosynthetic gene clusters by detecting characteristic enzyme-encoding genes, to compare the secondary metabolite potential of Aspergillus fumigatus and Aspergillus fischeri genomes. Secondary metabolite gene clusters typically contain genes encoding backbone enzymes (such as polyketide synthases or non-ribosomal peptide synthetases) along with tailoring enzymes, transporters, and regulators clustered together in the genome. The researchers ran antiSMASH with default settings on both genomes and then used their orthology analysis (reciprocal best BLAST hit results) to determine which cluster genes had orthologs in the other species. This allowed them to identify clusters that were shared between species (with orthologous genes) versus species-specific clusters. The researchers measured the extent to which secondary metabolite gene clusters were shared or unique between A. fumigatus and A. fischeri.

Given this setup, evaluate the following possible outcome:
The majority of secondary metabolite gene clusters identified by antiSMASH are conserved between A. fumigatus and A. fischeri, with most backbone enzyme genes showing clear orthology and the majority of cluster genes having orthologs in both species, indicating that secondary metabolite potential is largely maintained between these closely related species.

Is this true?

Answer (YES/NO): NO